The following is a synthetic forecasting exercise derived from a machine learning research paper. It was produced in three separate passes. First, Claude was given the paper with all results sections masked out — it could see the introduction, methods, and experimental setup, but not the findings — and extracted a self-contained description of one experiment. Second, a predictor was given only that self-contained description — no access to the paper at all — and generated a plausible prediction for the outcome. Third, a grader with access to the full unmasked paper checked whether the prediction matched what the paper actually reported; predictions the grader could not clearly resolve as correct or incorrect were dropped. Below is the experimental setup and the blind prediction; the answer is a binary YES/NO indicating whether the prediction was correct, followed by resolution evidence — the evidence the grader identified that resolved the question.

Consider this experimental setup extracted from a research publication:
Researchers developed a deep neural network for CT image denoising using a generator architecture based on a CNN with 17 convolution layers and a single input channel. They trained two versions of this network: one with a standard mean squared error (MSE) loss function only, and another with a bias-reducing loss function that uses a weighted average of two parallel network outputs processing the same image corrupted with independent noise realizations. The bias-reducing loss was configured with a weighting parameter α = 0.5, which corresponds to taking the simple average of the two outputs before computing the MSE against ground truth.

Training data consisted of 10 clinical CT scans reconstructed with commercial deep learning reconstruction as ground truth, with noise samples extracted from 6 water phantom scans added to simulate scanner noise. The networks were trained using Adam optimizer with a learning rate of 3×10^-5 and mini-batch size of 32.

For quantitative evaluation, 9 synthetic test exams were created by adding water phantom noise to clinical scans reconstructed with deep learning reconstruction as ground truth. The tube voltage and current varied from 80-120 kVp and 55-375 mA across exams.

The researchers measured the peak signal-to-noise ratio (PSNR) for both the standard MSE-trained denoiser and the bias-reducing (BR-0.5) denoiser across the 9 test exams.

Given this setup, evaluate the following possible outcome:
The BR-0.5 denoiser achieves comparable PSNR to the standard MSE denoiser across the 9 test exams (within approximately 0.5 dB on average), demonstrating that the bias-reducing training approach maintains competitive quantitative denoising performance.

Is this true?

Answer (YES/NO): YES